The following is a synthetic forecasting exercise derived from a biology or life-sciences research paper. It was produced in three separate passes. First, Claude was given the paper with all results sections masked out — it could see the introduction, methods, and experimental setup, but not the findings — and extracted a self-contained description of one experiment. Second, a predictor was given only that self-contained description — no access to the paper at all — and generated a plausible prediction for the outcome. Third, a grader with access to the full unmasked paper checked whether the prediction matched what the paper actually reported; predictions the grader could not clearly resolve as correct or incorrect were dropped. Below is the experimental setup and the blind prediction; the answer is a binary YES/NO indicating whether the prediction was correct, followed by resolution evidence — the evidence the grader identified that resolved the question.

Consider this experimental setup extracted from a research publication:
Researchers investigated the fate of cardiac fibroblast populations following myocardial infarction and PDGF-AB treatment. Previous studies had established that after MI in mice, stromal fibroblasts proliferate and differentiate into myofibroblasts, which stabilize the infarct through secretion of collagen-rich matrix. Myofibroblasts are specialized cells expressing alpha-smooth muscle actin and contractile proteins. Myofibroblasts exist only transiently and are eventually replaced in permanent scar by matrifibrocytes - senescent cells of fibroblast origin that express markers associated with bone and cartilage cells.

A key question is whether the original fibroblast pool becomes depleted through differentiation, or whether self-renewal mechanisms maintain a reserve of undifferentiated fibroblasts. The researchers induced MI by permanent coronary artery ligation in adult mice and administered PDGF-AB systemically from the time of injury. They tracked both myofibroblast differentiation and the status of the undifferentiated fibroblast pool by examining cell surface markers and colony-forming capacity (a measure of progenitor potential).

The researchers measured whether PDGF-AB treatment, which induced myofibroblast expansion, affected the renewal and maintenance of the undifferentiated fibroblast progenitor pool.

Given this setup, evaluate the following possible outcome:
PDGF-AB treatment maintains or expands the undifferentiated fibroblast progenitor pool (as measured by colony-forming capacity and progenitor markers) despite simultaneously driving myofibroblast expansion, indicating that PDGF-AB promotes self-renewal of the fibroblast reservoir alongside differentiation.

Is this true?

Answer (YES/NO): NO